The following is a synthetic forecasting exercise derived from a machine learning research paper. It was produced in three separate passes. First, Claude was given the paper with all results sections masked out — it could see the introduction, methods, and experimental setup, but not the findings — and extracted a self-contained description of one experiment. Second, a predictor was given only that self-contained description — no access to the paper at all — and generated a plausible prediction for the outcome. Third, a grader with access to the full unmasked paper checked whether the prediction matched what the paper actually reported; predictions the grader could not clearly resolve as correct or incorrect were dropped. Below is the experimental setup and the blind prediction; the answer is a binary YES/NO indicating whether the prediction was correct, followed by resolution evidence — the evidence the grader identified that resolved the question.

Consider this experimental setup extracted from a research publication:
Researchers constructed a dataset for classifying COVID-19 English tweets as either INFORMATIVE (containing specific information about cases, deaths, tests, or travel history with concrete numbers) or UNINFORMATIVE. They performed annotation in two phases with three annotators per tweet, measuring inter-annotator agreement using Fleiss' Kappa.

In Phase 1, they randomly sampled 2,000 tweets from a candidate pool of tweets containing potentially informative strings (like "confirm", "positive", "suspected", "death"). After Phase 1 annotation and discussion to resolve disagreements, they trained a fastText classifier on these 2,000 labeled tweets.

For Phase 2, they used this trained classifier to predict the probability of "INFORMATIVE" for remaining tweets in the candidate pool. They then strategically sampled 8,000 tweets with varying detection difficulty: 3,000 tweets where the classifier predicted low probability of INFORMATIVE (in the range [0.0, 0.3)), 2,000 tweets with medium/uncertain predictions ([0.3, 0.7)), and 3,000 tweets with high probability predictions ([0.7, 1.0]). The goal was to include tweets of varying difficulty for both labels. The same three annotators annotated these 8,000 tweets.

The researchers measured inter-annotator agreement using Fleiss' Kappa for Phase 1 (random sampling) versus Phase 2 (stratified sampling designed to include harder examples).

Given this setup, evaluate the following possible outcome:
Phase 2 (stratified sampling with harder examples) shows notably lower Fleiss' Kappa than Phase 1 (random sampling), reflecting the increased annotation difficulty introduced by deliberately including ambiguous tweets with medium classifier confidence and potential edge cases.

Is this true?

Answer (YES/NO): NO